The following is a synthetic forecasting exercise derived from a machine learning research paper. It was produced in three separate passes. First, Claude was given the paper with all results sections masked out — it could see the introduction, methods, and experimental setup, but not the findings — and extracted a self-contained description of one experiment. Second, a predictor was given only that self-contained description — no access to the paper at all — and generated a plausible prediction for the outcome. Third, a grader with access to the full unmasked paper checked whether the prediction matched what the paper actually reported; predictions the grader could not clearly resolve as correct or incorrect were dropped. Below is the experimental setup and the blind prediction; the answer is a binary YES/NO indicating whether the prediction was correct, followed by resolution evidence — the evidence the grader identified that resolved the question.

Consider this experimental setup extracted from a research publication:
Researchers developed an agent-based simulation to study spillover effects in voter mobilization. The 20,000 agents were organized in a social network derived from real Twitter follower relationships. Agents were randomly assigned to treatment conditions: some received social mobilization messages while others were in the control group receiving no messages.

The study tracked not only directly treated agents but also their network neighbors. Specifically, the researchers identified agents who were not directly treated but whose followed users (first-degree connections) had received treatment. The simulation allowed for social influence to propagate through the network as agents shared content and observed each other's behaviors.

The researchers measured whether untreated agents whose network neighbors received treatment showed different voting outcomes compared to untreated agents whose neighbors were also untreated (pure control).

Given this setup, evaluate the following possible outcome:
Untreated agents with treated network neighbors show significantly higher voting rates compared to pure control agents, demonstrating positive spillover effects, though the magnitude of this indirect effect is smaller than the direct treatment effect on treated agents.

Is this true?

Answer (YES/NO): YES